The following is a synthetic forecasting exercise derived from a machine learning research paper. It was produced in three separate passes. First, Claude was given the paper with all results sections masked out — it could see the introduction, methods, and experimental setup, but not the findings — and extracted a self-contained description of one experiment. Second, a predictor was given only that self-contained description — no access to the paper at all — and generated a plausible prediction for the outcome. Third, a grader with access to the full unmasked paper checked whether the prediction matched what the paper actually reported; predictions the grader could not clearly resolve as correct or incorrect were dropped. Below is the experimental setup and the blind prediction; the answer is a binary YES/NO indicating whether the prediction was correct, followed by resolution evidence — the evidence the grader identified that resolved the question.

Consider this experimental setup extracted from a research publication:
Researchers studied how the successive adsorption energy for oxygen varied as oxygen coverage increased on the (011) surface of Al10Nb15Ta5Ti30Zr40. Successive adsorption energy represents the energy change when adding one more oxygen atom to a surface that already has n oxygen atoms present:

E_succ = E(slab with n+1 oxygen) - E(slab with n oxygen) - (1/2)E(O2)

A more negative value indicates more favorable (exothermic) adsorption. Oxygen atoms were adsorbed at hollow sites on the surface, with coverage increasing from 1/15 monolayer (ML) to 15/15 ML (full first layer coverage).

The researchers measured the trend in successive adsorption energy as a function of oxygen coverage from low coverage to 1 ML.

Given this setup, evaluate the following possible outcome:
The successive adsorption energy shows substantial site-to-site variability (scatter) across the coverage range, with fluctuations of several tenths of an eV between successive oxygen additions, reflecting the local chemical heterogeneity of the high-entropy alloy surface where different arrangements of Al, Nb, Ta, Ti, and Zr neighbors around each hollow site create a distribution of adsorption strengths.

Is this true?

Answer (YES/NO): YES